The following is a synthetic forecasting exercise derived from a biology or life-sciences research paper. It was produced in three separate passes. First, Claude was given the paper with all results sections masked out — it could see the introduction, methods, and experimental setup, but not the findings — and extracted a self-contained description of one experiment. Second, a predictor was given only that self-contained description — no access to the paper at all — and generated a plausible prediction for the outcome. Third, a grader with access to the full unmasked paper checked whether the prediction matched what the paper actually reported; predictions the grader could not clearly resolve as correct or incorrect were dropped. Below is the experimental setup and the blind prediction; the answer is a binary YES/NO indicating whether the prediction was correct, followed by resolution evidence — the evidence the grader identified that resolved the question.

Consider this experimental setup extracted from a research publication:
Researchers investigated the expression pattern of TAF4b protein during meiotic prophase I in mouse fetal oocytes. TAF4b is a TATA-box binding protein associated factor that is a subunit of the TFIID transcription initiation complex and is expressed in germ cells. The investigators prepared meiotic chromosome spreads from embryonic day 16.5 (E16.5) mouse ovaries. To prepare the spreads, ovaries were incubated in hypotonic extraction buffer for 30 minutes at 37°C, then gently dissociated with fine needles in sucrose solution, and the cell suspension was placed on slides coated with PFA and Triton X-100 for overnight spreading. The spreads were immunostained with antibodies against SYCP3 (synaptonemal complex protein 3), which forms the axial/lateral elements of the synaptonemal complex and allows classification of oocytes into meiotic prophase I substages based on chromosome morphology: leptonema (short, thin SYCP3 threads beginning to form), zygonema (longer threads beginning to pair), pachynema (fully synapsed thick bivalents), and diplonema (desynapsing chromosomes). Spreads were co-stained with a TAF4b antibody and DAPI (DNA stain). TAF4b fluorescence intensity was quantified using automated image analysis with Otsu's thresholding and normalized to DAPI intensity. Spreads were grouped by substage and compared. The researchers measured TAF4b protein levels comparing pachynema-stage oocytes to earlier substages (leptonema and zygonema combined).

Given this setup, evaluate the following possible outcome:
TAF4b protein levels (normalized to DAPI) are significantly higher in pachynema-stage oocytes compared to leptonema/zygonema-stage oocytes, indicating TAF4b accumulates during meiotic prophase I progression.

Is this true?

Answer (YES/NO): YES